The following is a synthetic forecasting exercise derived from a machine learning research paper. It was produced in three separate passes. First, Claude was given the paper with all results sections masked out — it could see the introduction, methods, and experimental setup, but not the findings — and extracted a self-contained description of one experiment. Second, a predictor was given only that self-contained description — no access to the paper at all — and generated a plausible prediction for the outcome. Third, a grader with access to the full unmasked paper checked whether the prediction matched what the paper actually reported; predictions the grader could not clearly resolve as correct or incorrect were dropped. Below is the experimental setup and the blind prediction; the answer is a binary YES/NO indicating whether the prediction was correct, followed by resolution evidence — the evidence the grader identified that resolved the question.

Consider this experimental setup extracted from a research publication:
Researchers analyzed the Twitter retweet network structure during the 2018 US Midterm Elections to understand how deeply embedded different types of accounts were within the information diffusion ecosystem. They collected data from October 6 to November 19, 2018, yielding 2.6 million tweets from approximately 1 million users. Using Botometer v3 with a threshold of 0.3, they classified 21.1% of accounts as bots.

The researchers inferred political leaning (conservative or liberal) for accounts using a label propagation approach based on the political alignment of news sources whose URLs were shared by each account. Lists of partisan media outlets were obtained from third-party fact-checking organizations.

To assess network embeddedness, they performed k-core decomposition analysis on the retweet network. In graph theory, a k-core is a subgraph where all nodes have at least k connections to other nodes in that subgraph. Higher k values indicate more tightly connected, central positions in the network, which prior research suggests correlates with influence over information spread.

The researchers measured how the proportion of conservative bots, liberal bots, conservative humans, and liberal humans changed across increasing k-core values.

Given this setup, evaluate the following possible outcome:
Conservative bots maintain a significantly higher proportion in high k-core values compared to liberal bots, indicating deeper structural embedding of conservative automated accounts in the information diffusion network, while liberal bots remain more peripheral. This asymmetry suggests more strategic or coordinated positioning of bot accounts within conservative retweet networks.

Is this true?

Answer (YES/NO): YES